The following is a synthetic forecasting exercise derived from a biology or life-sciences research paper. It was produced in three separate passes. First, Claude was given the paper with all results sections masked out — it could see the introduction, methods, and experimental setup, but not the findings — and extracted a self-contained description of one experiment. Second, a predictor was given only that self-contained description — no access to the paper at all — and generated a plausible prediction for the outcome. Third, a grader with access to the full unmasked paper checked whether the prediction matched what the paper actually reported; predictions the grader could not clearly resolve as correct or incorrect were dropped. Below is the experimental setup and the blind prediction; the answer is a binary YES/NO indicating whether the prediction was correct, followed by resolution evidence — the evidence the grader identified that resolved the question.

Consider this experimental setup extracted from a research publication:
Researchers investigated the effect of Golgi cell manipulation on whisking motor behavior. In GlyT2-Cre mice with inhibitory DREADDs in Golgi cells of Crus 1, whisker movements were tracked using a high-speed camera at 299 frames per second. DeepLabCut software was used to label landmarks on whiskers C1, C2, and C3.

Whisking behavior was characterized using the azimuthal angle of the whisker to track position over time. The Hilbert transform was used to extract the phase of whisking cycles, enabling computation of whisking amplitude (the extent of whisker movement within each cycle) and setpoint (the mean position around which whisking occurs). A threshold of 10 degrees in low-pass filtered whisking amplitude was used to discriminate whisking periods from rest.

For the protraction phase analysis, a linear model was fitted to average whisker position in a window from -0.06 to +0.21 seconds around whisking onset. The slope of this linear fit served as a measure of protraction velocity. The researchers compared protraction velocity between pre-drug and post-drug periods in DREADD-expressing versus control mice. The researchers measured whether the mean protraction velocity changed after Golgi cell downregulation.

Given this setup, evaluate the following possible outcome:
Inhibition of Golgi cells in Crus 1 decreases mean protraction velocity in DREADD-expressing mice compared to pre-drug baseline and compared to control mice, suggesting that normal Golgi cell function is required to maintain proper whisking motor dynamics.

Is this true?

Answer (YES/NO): NO